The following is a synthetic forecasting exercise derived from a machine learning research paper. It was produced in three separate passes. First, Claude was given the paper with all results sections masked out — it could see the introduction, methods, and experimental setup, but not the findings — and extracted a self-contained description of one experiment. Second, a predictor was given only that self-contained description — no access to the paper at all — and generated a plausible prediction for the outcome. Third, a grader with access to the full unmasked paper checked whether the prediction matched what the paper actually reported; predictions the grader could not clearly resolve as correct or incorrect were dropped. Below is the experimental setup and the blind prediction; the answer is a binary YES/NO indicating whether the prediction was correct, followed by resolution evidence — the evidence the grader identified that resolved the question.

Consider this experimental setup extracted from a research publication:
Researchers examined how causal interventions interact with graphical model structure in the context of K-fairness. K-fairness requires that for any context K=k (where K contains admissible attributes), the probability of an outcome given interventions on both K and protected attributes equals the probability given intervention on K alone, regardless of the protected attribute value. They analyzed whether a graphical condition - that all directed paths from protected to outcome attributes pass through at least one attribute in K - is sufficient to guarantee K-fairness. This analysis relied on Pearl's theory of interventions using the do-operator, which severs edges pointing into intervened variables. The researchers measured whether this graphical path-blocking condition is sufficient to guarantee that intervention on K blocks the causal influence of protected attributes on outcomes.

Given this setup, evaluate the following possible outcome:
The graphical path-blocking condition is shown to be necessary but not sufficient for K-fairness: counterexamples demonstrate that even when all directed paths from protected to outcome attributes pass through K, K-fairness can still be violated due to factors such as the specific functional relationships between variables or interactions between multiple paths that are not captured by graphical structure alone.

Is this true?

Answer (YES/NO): NO